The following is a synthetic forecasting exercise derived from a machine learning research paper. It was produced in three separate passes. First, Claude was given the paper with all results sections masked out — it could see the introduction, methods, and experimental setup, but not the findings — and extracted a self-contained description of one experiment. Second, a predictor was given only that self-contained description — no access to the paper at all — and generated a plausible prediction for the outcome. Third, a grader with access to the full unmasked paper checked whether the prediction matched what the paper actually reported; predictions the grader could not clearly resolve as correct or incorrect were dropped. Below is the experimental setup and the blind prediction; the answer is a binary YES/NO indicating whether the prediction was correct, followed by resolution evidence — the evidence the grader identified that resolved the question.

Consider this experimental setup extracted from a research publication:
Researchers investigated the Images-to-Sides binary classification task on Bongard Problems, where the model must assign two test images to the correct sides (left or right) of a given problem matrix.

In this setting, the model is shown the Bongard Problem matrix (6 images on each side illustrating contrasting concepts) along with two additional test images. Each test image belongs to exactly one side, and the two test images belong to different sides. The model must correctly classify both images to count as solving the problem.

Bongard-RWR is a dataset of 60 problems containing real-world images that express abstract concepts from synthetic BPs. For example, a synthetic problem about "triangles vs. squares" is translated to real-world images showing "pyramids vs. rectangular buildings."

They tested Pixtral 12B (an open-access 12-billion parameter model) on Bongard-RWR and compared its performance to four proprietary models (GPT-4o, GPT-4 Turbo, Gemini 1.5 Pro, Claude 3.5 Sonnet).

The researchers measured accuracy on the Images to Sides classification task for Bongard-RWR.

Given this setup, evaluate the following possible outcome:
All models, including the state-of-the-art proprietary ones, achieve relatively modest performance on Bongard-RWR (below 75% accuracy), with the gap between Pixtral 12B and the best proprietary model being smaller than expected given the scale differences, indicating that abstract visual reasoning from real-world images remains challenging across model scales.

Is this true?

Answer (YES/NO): NO